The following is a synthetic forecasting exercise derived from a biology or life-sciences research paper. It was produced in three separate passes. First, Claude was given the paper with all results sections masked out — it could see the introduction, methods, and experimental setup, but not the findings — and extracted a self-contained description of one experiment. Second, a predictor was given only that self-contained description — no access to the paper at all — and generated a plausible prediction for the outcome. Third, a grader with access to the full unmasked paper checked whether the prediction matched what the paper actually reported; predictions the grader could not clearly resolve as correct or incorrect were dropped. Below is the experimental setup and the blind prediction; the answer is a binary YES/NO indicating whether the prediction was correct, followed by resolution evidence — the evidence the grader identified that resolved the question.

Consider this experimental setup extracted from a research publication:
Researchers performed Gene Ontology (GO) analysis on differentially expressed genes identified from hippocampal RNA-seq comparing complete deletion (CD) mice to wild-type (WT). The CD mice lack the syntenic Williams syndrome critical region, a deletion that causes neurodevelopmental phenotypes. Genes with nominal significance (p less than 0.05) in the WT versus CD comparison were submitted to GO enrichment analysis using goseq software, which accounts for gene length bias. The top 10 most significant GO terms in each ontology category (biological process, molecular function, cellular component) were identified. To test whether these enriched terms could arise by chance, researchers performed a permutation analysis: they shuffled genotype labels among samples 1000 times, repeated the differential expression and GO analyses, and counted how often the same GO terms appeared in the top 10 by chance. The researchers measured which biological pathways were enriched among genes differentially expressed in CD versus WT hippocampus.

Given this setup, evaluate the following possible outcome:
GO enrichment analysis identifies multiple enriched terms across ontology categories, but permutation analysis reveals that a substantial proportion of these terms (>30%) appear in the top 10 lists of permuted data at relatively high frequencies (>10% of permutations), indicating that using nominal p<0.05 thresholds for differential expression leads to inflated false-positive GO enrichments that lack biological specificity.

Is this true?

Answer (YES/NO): NO